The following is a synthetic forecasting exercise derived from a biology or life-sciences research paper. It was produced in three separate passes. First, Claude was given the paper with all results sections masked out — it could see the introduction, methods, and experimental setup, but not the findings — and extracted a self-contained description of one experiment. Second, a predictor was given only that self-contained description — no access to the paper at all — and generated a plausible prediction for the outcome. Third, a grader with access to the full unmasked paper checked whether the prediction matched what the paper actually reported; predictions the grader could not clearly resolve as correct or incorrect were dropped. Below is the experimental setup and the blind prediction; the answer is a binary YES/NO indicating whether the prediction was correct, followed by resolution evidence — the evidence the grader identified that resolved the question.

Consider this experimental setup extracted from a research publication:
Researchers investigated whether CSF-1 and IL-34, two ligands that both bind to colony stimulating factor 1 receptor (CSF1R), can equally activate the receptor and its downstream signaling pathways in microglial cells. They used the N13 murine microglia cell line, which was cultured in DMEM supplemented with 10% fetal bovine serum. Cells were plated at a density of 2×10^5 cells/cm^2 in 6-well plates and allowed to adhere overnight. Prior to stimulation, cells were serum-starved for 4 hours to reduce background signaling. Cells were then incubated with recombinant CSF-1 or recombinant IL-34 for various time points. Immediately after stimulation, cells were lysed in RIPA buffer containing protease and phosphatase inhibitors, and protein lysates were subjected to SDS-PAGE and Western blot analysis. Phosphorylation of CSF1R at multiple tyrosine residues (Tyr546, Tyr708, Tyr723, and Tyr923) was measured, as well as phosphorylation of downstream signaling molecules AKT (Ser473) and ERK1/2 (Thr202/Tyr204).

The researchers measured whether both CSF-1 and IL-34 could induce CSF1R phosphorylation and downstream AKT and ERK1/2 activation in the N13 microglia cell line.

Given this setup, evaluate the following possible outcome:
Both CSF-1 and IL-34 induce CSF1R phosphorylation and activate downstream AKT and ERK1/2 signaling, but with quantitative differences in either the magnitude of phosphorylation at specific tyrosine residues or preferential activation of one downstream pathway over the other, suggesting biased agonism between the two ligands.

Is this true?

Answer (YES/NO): NO